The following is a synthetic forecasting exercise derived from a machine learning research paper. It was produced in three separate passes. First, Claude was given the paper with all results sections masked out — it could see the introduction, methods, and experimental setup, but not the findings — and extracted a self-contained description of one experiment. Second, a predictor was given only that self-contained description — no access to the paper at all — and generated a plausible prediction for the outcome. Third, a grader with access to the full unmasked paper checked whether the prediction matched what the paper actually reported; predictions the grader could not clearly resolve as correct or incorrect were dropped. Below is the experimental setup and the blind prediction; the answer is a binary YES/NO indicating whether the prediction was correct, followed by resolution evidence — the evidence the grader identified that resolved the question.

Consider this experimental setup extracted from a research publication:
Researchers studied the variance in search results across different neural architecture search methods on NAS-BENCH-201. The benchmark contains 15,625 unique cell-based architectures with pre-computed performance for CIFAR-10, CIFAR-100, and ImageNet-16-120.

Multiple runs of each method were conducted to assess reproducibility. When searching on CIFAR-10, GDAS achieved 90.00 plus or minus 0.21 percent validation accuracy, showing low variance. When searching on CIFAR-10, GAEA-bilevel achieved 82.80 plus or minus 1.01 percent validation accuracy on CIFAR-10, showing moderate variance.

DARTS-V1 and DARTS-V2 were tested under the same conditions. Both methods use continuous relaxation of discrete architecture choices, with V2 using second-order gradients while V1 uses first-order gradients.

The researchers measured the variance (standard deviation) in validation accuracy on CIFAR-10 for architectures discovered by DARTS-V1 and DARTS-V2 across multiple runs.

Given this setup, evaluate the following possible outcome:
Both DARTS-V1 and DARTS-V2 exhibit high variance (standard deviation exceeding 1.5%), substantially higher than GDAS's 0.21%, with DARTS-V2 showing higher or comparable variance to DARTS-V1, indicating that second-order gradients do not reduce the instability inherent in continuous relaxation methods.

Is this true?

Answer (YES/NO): NO